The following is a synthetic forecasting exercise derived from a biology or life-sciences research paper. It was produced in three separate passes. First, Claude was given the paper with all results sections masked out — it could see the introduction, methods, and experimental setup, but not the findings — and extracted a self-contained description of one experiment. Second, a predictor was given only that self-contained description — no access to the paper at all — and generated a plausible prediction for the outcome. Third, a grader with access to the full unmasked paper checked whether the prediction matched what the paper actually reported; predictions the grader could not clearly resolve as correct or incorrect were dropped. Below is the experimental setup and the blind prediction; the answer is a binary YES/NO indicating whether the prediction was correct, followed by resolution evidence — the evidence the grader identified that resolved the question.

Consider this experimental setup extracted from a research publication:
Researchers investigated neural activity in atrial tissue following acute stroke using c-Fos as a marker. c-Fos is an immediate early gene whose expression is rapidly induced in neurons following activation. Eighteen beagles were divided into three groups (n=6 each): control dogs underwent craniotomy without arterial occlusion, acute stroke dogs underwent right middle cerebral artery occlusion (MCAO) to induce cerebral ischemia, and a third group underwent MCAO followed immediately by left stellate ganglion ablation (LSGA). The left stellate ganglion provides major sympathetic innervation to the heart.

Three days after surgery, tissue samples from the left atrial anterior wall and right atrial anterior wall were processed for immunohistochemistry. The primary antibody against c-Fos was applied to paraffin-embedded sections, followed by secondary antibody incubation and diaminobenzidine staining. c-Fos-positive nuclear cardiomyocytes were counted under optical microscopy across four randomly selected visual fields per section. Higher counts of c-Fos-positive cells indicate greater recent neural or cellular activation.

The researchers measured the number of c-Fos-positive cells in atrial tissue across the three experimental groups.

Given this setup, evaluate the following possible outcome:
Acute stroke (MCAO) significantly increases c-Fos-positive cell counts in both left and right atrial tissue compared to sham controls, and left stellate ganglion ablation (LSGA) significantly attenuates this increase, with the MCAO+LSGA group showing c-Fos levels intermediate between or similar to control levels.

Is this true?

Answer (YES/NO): YES